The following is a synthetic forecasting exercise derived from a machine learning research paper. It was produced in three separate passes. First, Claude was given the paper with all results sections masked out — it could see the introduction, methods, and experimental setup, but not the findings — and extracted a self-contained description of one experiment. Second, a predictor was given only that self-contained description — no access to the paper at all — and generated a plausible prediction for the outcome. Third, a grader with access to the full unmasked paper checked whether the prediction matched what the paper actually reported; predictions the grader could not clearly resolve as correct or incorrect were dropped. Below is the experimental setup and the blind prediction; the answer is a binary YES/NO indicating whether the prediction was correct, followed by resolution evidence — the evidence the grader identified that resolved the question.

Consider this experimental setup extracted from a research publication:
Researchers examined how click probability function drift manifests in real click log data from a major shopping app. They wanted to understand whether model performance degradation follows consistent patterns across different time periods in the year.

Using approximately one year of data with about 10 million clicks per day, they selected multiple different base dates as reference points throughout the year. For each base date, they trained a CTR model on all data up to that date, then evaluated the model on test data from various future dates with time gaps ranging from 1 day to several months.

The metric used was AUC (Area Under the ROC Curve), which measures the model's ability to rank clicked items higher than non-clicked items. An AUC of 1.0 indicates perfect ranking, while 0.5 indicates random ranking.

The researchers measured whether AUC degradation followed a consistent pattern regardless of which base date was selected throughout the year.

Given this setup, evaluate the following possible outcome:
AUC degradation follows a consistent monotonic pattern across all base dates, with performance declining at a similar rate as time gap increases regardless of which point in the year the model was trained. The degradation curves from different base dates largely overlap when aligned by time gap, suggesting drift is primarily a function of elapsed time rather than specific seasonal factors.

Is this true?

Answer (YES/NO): YES